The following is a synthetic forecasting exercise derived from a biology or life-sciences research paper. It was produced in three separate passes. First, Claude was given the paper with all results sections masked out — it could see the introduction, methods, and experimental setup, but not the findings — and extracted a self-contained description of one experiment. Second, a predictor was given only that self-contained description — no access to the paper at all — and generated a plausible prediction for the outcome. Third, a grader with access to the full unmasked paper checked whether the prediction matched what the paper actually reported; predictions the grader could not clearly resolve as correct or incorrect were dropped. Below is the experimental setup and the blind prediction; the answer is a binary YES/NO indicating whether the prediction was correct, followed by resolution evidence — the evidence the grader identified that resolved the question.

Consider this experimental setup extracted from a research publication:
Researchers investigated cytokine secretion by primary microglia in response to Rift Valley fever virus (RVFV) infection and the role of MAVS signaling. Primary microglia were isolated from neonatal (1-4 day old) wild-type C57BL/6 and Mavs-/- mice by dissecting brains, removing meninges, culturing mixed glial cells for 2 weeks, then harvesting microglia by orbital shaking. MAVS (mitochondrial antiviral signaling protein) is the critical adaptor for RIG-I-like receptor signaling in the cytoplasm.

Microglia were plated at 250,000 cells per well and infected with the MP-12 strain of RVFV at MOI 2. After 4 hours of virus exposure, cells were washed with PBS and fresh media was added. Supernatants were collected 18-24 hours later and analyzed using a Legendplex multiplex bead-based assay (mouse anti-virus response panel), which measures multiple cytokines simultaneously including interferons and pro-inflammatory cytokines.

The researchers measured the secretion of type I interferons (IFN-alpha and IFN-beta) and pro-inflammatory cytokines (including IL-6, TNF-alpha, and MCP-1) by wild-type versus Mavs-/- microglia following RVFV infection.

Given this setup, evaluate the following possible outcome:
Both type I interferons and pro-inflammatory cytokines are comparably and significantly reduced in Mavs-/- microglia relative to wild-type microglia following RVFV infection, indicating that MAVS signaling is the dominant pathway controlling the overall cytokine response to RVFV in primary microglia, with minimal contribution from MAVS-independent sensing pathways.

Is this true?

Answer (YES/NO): YES